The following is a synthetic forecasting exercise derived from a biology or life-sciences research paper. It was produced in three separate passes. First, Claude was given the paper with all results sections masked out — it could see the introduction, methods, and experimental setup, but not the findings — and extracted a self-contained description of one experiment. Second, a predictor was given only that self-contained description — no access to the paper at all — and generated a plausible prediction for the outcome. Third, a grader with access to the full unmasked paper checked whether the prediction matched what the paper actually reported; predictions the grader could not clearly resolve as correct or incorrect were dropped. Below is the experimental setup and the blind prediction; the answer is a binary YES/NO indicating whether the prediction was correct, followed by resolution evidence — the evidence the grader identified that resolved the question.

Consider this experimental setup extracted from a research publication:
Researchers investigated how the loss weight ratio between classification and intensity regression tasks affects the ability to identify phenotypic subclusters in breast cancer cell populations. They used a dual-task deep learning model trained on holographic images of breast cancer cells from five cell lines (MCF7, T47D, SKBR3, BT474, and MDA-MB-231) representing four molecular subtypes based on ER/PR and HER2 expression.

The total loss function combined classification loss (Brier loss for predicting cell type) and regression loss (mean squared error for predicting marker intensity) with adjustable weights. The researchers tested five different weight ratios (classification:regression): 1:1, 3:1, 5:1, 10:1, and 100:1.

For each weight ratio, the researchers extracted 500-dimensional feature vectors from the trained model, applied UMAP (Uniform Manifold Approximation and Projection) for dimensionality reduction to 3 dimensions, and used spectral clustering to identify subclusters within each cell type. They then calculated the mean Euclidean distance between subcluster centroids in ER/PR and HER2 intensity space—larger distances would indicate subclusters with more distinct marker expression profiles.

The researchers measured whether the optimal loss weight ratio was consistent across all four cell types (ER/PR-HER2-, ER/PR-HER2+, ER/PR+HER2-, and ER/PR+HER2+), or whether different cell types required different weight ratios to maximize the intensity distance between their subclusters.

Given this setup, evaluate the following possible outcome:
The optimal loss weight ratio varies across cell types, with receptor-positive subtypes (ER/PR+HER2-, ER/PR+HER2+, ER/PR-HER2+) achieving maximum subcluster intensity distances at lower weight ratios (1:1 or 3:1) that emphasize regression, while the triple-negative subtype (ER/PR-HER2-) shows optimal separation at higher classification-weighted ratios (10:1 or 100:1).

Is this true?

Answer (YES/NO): NO